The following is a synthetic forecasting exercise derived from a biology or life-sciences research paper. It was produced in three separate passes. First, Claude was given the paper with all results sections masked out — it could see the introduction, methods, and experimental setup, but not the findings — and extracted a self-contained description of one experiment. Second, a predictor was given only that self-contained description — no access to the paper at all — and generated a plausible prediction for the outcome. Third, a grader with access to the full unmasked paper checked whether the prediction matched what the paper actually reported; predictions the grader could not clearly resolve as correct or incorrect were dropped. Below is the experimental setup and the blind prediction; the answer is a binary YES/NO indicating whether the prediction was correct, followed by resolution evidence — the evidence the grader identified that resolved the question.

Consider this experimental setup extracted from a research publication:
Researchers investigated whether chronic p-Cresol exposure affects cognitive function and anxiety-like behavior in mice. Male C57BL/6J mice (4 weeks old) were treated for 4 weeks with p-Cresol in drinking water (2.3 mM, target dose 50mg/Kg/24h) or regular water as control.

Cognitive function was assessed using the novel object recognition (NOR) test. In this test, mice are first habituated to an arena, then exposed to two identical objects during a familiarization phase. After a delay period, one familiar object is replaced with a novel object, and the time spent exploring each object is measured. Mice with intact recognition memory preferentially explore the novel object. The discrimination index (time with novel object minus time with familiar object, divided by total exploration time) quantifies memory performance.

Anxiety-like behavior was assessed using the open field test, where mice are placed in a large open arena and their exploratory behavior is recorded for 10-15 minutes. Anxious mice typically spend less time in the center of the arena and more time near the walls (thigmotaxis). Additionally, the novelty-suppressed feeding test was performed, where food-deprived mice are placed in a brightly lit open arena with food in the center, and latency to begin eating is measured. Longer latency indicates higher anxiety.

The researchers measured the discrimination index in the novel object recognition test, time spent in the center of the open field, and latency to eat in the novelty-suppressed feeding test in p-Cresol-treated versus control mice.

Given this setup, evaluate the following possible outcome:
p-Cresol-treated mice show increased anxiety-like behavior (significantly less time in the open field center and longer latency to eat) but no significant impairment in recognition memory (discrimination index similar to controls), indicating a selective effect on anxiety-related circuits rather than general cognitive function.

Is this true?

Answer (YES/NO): NO